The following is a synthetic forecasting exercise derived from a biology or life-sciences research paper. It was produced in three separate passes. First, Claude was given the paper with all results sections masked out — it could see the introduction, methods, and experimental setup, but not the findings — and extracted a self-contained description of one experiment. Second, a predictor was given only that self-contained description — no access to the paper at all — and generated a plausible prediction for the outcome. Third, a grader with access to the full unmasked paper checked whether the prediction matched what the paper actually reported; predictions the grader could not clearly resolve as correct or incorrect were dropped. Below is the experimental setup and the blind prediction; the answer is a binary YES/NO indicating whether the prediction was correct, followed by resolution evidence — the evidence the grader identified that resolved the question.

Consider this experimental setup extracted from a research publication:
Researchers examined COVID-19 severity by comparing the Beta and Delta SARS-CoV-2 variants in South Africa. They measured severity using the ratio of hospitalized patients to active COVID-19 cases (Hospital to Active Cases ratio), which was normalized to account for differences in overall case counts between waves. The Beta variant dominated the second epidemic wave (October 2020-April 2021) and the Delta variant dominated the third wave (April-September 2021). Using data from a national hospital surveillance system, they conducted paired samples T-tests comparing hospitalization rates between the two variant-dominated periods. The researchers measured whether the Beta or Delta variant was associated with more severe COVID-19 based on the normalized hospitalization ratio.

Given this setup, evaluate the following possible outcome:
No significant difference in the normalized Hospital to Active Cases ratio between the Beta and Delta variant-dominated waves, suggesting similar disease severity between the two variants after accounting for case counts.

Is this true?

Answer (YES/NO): NO